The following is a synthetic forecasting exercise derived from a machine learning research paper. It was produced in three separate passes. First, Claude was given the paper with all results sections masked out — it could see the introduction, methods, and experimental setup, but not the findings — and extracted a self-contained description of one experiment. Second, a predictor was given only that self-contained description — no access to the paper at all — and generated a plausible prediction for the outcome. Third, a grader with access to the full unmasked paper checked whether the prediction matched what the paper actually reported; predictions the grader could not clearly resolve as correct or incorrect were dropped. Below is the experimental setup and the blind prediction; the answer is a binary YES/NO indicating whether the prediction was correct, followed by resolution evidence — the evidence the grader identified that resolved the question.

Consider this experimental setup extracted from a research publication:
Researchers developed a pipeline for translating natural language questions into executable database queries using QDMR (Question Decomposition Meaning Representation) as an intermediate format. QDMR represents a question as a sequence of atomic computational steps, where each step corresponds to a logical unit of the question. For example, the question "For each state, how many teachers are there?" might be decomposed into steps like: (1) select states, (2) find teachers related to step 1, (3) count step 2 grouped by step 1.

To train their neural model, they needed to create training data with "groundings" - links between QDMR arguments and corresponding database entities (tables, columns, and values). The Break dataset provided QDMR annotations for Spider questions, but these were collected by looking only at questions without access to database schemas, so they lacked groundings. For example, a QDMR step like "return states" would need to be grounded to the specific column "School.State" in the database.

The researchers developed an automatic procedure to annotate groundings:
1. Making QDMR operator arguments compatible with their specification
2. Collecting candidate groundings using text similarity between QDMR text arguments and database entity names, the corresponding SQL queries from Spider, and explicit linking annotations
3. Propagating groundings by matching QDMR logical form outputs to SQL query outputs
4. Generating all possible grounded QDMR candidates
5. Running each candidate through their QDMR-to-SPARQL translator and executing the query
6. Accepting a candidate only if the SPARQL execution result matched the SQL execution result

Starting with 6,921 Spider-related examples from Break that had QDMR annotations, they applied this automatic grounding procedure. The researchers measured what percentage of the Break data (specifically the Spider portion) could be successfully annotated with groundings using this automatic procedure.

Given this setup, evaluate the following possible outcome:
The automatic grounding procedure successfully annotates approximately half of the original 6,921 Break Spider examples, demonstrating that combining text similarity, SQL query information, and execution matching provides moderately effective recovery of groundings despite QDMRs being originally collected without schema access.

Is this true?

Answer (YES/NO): NO